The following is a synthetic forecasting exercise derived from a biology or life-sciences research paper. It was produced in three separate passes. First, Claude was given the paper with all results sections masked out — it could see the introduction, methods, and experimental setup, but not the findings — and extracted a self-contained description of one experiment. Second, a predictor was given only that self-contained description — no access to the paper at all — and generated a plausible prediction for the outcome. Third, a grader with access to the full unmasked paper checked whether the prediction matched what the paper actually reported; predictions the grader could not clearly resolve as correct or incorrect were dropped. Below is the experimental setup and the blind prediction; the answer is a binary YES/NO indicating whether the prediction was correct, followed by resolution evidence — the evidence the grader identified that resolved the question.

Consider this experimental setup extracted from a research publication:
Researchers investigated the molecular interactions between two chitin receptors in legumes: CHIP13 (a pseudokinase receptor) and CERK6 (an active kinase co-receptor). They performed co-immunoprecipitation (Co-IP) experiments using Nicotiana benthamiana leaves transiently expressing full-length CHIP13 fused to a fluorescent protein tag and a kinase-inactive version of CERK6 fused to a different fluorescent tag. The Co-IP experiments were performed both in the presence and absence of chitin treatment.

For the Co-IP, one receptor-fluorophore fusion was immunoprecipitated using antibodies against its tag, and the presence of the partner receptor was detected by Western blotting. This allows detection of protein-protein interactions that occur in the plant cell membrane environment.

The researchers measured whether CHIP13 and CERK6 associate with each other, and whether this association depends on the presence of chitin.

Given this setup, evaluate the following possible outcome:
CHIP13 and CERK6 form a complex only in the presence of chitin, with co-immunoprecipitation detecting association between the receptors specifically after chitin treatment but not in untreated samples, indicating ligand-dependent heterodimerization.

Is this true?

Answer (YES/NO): YES